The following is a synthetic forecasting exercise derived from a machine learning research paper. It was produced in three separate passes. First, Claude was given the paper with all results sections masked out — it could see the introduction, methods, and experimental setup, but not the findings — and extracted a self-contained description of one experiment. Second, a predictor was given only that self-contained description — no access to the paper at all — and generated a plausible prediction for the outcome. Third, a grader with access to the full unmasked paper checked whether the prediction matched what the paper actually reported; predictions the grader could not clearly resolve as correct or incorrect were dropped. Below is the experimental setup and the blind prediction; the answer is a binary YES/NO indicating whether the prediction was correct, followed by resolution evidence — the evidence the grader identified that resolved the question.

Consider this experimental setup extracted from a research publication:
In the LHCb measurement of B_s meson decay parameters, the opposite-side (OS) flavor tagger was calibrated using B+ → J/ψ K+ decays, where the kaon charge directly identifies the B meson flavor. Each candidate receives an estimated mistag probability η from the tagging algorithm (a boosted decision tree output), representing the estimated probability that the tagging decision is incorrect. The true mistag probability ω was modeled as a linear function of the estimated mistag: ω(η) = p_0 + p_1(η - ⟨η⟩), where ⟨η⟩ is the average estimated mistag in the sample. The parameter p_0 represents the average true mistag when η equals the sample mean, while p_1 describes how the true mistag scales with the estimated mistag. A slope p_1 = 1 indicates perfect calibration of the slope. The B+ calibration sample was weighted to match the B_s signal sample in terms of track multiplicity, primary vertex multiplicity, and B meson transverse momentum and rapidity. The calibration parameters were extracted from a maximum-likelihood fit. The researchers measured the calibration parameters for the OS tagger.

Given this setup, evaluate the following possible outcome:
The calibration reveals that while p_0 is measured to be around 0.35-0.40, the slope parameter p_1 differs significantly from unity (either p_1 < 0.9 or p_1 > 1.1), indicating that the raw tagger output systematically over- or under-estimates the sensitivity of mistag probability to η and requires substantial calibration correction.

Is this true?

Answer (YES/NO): YES